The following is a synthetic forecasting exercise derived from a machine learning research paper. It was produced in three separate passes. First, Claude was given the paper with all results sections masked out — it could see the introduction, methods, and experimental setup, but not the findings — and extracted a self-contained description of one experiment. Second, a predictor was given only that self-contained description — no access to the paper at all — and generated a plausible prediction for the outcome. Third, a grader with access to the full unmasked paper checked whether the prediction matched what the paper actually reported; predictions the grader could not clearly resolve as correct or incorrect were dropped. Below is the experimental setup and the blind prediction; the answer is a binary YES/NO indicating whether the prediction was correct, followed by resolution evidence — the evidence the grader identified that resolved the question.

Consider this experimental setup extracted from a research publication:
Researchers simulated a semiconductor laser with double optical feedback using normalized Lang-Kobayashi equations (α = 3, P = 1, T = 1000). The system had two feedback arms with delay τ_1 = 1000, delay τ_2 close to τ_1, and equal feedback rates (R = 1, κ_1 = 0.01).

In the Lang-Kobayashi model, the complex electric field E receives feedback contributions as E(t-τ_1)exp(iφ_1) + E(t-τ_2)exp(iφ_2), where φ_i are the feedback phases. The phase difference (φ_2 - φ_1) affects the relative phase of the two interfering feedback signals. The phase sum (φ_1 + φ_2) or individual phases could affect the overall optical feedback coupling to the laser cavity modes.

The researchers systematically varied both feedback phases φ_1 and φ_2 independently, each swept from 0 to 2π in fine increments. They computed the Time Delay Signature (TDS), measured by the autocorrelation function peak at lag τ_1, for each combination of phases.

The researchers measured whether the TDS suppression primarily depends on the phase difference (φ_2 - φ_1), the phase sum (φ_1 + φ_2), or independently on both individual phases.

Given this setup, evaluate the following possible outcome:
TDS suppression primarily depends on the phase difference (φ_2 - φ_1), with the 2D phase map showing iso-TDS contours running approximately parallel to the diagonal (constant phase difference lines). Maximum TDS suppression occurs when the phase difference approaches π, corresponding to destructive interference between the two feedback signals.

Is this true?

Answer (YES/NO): NO